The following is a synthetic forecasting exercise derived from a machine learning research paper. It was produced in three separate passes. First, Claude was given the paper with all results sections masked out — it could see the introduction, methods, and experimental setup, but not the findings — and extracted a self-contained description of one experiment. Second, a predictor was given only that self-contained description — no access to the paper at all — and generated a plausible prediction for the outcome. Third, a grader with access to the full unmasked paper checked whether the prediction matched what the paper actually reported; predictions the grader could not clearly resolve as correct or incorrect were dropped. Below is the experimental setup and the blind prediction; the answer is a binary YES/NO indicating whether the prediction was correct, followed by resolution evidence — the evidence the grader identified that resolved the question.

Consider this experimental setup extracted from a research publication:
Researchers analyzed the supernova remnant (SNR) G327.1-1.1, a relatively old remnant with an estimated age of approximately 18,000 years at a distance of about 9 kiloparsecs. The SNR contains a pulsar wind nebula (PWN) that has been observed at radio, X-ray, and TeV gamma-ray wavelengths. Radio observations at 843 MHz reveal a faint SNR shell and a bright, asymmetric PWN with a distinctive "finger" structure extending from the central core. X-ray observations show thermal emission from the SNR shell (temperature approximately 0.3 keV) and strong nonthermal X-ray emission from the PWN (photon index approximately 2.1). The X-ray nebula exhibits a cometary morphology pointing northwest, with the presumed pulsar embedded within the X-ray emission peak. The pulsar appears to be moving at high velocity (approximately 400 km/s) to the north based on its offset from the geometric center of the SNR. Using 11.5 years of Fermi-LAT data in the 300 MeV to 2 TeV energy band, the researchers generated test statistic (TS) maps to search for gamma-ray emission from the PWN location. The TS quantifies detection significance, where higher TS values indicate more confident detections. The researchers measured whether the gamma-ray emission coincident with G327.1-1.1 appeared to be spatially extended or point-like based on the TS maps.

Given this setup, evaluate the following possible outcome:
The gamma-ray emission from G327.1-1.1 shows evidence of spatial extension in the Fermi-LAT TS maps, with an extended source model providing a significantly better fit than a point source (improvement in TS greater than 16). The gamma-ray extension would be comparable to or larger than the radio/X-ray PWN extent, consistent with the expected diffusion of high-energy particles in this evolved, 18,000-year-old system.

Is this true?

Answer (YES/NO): NO